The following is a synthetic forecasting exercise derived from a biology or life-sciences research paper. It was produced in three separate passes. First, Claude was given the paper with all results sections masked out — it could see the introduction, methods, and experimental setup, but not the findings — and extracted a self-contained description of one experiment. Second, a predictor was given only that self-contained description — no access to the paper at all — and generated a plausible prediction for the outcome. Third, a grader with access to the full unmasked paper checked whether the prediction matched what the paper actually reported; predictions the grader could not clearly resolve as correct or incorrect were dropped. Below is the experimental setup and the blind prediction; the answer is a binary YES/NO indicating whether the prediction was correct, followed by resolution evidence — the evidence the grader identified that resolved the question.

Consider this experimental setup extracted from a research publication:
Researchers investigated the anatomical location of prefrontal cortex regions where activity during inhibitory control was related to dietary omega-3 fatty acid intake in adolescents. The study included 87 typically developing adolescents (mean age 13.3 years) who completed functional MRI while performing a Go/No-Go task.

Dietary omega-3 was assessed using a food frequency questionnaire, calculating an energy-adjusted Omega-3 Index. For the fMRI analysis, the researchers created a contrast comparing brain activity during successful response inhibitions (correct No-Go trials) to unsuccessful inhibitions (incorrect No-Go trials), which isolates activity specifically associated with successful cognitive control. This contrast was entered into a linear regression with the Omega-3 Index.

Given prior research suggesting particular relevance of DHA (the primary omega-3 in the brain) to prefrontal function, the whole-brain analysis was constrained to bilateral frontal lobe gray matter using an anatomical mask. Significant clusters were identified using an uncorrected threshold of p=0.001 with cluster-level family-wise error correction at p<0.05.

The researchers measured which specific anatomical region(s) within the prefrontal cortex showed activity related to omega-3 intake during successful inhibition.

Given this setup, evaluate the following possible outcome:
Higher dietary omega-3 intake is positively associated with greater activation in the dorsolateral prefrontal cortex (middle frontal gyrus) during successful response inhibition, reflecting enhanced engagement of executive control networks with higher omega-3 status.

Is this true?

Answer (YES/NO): NO